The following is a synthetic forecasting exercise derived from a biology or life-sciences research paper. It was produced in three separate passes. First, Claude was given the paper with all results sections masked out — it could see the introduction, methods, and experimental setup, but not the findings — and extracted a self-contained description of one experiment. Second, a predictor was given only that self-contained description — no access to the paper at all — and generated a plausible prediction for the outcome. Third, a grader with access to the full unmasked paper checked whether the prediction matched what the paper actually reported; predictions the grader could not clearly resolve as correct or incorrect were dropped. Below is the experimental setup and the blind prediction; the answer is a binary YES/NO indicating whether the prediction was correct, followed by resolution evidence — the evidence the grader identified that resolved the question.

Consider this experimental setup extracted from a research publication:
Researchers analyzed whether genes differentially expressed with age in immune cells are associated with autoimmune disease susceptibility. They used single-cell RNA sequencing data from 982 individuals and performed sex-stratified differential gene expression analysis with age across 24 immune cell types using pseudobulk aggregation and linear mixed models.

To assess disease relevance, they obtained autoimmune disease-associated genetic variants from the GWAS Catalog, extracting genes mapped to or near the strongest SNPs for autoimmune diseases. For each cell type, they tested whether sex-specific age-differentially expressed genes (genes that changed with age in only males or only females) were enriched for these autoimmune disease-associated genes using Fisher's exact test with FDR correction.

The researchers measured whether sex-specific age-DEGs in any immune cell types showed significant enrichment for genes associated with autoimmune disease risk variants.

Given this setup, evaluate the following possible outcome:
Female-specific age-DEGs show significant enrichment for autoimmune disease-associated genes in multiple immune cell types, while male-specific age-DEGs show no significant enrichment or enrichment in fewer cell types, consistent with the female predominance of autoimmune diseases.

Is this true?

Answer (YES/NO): NO